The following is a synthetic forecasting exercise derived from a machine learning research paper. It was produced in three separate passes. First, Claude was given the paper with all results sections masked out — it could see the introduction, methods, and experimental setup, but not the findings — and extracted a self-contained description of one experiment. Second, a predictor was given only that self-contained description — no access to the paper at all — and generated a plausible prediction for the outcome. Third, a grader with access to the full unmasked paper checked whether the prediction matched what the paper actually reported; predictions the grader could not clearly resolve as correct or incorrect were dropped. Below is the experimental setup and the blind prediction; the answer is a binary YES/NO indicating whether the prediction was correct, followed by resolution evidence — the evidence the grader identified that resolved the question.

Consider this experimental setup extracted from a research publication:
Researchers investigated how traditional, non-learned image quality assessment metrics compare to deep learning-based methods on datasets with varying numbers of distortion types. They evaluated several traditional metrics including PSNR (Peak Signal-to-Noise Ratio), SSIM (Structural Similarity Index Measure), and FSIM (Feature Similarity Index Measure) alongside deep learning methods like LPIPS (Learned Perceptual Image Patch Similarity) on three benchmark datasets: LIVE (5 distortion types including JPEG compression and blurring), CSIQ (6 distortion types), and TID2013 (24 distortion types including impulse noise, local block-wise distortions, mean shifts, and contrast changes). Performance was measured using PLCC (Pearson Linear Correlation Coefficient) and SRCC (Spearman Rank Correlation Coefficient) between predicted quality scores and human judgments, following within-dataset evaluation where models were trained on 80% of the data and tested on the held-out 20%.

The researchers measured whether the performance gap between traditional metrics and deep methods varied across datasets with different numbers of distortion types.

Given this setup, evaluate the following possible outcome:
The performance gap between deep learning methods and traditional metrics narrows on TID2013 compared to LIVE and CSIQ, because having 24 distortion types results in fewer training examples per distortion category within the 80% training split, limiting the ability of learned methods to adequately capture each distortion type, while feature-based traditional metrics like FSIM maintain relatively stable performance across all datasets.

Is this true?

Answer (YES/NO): NO